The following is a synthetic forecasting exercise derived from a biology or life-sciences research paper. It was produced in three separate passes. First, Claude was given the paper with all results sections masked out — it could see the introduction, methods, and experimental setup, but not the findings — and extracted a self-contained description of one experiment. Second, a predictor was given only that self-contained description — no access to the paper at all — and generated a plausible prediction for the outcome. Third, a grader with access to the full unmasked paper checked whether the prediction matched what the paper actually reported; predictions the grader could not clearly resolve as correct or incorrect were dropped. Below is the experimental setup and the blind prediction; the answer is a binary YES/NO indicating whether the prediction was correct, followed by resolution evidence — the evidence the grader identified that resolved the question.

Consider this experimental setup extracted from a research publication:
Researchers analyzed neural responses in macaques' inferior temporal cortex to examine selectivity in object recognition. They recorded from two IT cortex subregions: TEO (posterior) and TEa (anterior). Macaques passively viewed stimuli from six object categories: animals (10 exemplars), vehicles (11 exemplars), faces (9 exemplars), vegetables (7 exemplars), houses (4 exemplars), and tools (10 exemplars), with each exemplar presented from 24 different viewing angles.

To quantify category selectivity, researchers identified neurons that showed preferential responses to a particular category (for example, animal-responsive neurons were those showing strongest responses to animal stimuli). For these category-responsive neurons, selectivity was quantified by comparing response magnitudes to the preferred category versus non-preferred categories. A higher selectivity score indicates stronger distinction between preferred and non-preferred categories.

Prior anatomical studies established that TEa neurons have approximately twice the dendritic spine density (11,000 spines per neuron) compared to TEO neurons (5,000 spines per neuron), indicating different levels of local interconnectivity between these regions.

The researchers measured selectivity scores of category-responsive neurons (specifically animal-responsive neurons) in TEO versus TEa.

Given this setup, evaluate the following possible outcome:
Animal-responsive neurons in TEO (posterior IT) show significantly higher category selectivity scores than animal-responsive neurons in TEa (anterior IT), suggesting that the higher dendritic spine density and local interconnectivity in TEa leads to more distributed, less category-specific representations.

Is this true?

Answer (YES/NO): YES